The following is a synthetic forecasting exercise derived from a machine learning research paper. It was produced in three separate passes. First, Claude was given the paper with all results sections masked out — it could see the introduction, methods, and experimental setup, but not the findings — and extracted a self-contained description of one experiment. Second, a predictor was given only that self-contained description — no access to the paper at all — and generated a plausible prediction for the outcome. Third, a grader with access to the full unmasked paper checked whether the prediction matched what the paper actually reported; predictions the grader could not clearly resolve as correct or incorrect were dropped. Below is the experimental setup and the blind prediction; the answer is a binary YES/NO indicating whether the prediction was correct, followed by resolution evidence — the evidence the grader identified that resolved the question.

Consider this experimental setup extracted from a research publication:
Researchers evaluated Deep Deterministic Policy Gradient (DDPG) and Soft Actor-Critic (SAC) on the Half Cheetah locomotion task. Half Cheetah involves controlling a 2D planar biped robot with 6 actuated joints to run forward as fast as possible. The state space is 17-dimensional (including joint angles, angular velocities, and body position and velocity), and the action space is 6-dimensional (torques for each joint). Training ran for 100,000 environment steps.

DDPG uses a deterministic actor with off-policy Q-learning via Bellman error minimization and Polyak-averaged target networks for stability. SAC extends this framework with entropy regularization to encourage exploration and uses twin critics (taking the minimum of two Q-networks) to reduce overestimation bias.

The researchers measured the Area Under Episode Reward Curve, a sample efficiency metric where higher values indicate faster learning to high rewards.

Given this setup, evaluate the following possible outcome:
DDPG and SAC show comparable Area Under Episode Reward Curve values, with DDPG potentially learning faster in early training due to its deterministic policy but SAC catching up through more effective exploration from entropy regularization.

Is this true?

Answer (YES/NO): NO